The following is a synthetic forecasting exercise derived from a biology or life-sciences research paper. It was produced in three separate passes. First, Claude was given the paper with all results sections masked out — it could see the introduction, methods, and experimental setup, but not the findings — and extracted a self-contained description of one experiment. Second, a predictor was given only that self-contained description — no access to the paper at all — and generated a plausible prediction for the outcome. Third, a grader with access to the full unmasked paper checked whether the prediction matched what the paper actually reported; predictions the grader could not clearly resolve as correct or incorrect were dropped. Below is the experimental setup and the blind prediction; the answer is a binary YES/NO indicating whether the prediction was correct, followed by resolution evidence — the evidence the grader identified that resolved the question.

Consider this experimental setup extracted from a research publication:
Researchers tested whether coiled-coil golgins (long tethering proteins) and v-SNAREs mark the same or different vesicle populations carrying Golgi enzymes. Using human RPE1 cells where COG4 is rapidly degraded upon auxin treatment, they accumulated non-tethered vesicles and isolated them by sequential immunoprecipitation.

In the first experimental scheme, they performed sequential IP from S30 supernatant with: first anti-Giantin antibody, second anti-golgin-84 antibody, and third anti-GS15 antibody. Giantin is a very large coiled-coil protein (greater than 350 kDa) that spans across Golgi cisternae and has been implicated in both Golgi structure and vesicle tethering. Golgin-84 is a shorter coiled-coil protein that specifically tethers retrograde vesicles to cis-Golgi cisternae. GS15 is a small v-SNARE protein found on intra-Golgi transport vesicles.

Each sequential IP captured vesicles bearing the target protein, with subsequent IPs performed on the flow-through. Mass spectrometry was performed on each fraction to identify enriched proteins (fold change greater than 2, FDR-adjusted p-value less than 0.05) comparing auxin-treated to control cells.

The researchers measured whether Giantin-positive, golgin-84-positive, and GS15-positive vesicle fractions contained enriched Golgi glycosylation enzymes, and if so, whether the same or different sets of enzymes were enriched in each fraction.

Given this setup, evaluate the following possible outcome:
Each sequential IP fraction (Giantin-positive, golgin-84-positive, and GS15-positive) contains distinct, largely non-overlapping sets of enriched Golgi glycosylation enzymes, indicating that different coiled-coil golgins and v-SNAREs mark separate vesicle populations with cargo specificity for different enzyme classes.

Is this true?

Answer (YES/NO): YES